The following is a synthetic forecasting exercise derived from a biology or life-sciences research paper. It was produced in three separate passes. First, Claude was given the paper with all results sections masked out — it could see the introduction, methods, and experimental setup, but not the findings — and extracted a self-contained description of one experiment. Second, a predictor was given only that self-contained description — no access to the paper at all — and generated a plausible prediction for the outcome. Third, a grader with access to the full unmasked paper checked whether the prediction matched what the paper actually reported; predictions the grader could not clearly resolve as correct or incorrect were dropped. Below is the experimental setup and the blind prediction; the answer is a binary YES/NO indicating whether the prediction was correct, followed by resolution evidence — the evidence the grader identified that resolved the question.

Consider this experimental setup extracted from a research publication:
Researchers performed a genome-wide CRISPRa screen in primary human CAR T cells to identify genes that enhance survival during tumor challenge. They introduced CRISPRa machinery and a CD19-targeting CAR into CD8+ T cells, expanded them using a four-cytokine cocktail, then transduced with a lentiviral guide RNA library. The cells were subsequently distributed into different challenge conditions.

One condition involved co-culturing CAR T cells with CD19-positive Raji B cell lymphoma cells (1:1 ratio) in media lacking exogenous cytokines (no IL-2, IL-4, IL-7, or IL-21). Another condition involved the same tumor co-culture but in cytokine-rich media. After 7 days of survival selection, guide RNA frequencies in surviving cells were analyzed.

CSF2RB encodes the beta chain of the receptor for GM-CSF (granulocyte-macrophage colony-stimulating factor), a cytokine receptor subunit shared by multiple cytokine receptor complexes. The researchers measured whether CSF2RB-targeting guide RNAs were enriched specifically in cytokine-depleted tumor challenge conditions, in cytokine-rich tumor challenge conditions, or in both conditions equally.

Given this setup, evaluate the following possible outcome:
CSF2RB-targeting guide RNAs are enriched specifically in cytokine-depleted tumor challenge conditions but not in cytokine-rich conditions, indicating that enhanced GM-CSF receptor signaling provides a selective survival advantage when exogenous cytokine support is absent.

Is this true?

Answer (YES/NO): YES